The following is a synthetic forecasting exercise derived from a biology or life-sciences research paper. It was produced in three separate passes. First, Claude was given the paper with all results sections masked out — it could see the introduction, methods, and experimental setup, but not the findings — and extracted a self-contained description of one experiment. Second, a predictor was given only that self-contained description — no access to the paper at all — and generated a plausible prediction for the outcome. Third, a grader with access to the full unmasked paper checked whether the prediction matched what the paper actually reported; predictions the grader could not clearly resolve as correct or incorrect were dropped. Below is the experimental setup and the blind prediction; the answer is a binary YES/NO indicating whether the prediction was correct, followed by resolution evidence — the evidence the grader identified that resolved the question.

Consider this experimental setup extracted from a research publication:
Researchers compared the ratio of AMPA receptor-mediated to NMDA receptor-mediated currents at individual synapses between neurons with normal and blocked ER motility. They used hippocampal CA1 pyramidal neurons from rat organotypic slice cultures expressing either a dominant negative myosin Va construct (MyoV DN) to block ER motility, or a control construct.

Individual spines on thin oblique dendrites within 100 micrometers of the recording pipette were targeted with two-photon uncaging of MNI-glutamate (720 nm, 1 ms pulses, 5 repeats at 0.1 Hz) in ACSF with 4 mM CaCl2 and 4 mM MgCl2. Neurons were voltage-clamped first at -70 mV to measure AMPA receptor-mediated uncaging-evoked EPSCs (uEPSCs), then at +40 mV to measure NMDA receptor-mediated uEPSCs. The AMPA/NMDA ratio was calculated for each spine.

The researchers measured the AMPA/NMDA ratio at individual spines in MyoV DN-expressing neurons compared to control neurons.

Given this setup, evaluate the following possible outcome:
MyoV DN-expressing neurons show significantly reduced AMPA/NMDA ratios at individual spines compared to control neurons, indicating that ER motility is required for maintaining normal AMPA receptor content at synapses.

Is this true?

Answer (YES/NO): NO